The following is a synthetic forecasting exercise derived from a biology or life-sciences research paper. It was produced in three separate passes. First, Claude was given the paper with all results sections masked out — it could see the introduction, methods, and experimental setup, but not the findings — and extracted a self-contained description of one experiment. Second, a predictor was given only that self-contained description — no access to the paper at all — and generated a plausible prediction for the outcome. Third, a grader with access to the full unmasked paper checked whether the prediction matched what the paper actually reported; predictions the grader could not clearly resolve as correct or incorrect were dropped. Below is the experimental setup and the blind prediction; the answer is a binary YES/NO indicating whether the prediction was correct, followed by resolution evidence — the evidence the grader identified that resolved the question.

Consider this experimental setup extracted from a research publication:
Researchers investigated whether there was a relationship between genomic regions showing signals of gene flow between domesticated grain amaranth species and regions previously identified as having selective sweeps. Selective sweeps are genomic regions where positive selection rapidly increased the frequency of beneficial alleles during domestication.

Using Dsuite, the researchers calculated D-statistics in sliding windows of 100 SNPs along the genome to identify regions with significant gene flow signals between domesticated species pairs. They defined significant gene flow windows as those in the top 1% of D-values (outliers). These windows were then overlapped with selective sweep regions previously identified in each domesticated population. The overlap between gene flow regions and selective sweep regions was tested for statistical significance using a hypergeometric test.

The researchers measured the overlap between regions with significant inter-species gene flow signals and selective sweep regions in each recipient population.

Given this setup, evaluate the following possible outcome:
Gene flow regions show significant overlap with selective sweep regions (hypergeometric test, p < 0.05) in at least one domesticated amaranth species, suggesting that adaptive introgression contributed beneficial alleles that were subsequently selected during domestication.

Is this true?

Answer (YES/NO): YES